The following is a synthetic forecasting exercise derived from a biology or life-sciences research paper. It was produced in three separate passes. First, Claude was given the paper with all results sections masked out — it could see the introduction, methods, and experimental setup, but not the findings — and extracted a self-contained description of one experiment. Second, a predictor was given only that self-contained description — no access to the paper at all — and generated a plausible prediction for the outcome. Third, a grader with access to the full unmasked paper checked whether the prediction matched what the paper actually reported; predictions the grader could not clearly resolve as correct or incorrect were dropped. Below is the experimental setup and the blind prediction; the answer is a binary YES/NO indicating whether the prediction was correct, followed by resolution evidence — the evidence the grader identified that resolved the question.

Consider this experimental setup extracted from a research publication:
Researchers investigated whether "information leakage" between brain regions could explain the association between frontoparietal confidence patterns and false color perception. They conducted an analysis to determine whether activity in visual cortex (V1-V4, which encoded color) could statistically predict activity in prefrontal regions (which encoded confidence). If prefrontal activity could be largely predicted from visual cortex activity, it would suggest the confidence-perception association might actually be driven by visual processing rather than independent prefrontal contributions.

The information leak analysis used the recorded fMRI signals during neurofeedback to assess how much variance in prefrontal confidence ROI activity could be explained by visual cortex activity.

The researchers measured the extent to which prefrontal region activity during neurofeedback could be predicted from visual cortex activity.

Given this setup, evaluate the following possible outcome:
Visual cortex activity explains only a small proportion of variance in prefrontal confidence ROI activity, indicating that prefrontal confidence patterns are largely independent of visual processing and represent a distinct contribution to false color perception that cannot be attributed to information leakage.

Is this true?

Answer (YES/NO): YES